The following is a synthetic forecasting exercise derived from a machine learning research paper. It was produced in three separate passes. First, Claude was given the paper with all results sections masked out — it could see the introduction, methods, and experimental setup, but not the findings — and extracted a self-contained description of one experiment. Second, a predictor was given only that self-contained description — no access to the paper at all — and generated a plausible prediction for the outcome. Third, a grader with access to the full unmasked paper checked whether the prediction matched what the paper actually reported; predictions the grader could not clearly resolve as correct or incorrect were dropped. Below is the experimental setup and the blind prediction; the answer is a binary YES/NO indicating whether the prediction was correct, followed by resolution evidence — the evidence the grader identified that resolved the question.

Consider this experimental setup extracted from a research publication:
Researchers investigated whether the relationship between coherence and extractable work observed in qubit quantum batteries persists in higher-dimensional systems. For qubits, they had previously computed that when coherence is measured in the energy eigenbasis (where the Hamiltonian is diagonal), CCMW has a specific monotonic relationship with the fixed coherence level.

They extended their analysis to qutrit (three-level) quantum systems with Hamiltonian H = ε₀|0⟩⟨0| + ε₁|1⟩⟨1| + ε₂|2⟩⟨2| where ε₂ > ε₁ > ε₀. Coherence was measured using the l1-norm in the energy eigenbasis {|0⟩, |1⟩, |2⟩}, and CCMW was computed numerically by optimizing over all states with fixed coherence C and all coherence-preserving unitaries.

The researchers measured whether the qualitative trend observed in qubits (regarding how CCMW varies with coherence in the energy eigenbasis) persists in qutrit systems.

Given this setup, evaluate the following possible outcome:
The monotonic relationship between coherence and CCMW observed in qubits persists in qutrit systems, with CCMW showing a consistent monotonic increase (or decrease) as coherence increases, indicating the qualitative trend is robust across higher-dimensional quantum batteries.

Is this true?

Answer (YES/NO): YES